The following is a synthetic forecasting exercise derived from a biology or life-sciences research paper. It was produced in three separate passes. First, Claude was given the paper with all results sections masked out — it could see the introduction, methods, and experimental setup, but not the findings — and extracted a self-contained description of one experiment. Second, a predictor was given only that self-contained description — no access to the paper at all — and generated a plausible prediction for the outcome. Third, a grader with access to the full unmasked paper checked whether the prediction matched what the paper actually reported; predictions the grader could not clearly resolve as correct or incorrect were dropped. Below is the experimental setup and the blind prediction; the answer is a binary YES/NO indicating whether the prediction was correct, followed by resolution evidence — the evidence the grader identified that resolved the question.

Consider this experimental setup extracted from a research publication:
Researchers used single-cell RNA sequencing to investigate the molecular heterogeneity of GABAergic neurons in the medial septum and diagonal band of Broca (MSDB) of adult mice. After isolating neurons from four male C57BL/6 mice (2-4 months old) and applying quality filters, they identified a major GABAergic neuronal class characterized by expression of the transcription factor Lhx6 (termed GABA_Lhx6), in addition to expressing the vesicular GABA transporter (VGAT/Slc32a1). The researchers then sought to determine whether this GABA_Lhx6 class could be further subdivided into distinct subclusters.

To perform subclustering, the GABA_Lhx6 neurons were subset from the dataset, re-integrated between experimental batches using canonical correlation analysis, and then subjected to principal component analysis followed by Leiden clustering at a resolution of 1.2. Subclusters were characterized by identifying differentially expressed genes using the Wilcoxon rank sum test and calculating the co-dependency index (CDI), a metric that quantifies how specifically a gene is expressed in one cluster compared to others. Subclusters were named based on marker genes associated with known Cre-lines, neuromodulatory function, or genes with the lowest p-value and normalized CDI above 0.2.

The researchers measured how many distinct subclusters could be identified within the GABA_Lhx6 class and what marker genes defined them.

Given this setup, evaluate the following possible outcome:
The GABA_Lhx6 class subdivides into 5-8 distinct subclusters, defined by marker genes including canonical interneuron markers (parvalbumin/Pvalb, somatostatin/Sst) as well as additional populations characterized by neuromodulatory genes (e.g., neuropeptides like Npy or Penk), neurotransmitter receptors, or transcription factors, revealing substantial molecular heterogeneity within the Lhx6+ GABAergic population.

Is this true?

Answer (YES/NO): YES